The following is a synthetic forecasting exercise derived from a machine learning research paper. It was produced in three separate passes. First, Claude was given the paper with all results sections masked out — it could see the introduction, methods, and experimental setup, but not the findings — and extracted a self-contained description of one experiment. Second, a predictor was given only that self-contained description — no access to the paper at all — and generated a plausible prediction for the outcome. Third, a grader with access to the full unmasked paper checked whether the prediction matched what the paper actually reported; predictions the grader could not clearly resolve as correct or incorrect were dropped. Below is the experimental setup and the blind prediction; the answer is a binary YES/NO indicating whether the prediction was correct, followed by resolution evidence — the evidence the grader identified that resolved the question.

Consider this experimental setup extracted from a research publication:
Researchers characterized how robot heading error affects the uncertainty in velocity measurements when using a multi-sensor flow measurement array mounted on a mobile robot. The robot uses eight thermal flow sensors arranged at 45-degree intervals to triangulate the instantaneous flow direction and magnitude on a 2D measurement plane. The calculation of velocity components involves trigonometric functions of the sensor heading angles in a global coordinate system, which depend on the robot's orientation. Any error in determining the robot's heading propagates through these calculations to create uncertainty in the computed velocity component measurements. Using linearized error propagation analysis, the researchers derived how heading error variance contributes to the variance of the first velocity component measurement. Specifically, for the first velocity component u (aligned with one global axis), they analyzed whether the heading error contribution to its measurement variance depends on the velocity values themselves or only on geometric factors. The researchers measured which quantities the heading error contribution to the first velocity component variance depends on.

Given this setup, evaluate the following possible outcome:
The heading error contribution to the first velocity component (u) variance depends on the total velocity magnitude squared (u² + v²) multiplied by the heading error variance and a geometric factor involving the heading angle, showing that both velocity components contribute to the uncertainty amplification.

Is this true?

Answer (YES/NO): NO